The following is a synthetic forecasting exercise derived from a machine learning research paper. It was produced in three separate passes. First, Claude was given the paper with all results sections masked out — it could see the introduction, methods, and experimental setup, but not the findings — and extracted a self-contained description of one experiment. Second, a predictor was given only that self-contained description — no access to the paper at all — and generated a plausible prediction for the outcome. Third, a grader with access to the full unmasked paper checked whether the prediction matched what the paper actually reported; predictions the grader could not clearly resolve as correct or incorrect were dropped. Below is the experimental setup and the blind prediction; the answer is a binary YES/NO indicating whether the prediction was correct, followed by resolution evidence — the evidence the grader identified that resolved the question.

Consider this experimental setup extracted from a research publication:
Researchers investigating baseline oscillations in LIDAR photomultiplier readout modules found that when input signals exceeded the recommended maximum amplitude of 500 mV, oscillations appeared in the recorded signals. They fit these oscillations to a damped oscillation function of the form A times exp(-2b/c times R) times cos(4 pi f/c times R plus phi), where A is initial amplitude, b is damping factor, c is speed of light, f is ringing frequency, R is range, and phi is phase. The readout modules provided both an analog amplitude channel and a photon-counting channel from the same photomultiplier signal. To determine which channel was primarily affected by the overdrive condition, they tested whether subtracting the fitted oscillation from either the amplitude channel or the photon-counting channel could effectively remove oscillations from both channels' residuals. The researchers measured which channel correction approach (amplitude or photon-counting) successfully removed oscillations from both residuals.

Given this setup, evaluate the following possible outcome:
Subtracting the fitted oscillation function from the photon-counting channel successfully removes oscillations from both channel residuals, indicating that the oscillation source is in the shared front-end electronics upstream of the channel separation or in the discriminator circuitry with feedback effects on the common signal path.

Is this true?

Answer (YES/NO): NO